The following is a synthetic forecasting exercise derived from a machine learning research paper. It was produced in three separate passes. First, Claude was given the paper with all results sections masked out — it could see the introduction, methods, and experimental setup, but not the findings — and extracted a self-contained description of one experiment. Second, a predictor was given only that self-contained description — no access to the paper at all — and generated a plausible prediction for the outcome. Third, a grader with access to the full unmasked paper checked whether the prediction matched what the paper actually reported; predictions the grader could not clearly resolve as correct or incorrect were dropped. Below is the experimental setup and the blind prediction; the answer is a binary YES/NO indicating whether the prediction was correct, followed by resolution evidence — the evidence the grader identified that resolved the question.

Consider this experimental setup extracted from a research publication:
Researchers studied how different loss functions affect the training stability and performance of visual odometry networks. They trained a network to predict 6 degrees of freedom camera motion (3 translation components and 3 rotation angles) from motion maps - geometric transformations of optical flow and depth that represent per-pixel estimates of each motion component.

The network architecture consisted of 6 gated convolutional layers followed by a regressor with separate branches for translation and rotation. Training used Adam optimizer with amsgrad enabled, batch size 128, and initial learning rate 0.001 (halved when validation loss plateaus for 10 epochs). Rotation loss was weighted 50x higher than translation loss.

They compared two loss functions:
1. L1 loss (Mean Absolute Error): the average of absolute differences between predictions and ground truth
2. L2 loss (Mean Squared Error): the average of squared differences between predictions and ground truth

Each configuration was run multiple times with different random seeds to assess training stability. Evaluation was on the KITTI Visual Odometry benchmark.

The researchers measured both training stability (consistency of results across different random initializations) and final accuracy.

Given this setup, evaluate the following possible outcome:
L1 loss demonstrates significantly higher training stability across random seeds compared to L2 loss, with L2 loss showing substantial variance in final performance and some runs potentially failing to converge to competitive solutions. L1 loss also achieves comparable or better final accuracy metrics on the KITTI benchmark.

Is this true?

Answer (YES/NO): NO